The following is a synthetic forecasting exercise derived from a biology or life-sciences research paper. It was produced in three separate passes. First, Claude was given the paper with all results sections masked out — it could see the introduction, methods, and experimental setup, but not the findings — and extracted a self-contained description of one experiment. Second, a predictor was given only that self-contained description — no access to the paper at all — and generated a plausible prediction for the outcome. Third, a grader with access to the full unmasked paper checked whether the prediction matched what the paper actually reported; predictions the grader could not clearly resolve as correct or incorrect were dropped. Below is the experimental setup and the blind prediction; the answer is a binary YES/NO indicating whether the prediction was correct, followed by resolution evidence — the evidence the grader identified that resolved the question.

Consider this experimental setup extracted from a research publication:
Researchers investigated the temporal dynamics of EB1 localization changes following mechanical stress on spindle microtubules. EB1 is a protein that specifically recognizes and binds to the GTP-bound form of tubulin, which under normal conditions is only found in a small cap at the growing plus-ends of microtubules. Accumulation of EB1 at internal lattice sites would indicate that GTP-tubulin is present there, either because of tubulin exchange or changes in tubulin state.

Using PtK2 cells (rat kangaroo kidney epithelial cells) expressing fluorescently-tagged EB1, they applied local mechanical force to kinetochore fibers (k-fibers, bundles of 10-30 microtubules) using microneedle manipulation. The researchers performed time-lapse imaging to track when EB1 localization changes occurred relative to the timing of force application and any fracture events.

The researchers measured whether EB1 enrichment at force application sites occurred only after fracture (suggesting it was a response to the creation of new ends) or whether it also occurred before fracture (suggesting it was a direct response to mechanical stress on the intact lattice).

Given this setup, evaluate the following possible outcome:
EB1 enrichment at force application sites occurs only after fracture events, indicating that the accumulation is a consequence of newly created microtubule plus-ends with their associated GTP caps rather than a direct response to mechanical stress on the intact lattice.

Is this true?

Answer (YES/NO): NO